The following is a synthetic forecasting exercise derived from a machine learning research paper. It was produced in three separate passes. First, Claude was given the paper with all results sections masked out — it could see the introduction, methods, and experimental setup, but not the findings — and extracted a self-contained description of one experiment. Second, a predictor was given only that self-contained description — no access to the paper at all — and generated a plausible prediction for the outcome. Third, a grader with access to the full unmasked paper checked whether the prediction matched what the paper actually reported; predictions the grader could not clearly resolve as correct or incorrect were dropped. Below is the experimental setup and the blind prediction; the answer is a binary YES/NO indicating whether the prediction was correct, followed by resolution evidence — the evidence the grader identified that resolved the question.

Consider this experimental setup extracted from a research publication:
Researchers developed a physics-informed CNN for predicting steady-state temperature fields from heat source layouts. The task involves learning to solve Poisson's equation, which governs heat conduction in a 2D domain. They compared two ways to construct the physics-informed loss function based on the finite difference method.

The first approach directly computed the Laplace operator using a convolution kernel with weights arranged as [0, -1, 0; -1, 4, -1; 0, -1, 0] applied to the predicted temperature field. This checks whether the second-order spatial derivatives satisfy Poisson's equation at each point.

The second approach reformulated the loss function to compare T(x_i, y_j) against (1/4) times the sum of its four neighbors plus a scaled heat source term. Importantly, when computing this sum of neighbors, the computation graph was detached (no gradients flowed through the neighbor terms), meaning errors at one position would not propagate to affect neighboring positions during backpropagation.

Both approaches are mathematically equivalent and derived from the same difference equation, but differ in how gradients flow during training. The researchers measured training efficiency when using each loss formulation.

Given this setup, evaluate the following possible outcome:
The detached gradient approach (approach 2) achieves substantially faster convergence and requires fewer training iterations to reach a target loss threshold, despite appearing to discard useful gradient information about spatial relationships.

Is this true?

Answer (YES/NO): YES